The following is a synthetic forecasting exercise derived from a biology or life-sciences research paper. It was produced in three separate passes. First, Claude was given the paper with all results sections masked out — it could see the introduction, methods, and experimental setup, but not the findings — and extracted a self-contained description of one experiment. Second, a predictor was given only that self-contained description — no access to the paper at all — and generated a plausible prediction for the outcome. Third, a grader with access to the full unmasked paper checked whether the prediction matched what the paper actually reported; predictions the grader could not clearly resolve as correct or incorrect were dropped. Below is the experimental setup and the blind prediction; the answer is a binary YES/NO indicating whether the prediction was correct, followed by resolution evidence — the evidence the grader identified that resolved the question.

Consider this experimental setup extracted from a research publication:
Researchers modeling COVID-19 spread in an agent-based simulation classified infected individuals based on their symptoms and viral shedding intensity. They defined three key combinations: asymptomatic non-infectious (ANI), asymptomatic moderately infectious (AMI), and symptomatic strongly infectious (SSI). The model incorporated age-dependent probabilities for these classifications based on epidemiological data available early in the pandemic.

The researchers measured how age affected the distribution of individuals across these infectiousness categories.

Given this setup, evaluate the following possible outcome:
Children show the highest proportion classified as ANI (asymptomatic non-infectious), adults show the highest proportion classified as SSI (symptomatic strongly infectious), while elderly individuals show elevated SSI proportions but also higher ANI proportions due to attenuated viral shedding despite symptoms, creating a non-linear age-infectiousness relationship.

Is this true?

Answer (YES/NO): NO